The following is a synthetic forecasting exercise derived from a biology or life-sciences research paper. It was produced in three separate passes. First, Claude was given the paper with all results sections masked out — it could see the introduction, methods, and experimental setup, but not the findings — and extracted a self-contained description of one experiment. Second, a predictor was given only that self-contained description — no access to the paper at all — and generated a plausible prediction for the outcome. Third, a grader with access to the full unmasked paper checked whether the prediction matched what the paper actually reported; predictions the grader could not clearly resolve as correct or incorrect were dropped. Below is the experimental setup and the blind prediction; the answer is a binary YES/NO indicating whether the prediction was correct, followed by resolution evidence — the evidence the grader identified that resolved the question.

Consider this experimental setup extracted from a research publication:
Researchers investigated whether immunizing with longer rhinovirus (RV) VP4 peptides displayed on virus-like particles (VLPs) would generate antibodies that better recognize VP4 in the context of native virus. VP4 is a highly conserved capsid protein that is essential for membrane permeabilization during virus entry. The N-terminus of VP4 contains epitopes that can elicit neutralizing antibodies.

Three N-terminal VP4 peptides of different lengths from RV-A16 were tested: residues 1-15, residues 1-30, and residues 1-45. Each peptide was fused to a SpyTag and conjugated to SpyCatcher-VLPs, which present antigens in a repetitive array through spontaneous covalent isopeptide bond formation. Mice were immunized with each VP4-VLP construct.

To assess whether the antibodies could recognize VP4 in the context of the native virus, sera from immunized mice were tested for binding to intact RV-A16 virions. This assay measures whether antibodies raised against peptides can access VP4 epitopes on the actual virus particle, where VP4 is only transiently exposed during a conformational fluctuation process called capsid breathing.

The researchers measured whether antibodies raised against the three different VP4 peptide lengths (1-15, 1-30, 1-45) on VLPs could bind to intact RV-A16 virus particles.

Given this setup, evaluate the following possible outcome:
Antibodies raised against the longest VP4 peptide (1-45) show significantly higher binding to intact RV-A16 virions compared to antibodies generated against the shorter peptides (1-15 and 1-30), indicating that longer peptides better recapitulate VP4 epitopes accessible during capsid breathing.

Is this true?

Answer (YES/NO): NO